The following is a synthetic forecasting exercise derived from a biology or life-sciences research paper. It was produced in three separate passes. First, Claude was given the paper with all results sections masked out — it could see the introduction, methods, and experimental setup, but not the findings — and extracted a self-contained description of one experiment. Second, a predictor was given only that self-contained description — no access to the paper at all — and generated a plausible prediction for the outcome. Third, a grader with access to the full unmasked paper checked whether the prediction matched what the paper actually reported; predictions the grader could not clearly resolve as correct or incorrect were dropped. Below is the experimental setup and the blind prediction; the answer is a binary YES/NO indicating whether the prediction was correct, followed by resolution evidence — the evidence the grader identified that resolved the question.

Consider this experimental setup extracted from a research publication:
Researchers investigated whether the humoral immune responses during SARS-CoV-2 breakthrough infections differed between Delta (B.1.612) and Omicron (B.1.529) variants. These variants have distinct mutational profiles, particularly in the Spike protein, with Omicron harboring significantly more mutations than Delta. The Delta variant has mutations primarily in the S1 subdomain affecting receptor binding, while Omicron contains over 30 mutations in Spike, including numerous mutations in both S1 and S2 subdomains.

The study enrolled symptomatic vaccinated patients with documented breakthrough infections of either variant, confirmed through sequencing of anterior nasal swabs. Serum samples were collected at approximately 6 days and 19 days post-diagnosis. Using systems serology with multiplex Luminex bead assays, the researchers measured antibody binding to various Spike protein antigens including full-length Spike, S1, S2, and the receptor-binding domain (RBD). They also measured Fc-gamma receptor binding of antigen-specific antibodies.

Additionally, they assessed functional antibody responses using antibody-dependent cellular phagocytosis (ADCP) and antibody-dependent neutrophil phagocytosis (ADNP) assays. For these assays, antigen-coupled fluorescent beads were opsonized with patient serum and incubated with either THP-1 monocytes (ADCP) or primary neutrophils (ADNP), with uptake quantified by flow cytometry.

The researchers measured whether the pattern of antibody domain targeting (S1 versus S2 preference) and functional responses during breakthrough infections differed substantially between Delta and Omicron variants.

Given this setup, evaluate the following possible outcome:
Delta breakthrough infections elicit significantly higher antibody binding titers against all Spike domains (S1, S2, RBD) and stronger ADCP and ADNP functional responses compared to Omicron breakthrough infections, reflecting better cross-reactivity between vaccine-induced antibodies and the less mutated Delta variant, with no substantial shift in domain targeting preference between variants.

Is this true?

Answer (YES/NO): NO